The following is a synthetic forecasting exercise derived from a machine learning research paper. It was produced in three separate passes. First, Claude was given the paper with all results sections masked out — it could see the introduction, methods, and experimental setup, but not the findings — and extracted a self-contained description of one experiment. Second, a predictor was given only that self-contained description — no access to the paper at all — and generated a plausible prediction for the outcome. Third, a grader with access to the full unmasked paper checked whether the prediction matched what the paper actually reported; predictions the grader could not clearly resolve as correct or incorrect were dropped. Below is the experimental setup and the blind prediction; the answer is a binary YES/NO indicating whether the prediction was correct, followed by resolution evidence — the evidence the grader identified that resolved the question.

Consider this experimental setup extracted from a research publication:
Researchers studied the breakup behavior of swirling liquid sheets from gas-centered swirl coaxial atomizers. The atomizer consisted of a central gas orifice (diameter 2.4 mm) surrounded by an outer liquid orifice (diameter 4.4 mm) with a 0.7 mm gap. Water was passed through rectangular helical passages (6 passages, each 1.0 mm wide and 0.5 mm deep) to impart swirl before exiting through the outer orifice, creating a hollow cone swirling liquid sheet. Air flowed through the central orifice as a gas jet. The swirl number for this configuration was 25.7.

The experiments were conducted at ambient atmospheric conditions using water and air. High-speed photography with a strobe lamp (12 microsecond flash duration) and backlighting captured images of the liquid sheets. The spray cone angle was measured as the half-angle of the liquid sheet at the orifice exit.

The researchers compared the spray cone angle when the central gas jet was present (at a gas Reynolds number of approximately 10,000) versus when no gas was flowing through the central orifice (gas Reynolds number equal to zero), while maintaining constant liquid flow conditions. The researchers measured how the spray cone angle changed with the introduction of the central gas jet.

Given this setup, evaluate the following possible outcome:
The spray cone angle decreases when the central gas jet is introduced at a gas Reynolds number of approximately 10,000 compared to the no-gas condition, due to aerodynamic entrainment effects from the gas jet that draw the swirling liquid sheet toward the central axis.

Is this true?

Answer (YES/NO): YES